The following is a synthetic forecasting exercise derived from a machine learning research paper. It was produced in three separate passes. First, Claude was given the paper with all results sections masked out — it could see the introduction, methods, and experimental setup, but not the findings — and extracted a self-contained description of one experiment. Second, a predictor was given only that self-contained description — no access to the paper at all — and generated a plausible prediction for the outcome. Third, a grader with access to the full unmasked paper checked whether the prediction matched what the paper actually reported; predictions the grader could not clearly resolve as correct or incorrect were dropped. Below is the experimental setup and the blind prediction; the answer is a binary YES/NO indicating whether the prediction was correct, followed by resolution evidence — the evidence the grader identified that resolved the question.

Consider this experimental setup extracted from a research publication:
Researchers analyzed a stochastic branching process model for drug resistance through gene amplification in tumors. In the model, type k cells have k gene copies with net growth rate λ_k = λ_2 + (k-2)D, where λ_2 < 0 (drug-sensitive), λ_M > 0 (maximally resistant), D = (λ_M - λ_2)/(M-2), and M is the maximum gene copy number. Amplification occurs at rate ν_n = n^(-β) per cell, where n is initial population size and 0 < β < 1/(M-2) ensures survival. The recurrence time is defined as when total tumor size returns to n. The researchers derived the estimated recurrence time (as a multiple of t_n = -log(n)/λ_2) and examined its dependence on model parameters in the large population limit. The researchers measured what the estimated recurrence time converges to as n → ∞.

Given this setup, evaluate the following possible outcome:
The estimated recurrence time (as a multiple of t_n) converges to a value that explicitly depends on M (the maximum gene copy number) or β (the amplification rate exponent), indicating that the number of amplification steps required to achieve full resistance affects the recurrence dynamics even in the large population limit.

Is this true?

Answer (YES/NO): YES